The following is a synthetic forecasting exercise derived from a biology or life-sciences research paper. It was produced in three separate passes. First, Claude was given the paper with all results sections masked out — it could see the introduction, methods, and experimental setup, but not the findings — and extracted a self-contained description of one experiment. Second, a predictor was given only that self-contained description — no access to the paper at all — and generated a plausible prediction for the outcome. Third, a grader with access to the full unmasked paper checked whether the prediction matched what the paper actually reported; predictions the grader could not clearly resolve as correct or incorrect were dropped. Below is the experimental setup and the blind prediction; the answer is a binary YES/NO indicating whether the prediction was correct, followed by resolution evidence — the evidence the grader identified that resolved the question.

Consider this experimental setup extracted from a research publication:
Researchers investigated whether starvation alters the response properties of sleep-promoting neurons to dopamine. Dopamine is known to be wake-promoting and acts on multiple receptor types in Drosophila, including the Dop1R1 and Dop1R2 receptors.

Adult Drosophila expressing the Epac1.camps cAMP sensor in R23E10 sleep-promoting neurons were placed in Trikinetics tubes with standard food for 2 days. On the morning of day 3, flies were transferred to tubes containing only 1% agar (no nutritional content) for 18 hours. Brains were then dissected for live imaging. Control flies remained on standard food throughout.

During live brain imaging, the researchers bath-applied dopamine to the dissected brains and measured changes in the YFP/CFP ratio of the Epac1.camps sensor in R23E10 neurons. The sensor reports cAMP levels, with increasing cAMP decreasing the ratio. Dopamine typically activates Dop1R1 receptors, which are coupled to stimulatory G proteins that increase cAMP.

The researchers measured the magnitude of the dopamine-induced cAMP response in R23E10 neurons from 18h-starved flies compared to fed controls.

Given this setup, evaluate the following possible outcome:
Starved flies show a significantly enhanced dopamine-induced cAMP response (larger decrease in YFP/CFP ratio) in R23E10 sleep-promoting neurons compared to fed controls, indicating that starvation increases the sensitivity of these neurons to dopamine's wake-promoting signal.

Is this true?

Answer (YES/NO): NO